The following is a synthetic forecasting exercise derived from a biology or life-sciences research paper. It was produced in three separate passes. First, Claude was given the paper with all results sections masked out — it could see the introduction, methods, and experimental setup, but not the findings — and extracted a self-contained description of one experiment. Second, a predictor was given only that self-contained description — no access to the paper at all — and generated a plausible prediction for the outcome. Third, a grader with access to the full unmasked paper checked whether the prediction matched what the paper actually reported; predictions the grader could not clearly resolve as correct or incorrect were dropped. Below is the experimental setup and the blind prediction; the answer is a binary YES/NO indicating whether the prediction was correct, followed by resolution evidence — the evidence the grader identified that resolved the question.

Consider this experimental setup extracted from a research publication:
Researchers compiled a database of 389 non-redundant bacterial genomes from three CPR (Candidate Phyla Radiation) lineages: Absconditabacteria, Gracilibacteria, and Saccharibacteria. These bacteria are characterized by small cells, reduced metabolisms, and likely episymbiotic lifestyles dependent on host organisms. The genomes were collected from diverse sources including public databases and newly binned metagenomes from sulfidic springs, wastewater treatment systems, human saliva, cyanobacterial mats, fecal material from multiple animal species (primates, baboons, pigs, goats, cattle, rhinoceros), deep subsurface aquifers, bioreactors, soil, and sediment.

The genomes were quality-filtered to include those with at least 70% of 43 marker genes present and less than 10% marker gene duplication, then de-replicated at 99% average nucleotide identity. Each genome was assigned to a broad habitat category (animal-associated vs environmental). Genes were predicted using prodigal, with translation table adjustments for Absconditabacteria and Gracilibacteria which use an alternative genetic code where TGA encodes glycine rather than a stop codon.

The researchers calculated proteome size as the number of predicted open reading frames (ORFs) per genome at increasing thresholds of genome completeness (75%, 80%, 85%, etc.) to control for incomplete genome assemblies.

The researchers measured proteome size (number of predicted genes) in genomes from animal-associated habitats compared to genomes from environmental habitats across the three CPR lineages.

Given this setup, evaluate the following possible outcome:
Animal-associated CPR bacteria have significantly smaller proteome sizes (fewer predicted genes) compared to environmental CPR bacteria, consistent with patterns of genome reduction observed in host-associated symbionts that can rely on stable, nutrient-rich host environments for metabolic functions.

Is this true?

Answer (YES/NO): YES